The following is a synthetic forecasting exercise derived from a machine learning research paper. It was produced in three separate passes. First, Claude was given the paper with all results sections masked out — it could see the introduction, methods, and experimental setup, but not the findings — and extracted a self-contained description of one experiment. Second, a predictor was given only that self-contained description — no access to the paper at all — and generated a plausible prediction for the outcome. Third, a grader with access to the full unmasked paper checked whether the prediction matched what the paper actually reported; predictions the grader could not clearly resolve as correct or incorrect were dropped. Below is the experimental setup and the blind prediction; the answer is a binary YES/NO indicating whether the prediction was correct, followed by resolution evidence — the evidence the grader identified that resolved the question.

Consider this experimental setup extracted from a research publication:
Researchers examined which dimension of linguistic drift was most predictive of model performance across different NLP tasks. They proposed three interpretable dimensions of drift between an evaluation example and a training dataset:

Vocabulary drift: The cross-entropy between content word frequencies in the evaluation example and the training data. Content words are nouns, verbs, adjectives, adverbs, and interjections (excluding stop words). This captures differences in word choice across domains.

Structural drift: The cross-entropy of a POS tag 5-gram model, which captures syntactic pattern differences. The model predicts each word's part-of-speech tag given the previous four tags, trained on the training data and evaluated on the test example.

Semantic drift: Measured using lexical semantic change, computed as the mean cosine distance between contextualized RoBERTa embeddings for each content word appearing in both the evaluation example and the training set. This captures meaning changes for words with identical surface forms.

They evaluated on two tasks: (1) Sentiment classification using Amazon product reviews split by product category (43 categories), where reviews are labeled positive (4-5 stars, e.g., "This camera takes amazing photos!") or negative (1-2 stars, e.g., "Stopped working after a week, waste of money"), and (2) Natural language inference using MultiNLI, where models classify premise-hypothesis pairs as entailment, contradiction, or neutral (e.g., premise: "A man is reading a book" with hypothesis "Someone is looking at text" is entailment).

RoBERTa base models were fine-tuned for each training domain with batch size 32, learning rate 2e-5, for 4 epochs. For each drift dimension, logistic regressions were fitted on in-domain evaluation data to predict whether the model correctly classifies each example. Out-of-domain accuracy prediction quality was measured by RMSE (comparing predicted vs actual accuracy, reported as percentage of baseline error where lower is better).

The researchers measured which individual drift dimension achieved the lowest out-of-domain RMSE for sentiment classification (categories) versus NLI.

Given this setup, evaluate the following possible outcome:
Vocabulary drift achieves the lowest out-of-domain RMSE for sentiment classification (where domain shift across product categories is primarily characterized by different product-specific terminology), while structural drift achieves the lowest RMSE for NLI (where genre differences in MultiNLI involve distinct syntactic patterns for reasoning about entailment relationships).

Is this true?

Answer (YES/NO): NO